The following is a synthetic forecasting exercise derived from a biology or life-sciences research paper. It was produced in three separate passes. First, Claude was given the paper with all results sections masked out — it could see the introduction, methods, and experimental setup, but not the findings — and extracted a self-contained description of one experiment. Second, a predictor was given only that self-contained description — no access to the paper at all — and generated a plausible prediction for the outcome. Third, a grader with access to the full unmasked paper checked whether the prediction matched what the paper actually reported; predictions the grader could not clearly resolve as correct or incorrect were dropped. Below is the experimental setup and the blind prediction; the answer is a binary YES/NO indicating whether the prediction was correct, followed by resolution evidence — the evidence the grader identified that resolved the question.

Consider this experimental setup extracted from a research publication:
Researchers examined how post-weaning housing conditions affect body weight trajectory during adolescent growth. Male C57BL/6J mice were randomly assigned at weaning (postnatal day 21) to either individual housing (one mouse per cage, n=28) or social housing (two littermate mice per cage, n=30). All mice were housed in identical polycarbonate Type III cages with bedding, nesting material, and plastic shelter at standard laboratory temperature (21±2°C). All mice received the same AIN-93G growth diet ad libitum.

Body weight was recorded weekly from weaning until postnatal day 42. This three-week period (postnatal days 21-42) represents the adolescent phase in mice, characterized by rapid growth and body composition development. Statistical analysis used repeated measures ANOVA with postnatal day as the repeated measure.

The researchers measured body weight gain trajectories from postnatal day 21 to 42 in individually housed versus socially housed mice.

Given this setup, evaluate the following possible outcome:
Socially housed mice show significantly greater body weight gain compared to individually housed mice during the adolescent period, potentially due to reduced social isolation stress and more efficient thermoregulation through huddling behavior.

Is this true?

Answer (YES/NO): YES